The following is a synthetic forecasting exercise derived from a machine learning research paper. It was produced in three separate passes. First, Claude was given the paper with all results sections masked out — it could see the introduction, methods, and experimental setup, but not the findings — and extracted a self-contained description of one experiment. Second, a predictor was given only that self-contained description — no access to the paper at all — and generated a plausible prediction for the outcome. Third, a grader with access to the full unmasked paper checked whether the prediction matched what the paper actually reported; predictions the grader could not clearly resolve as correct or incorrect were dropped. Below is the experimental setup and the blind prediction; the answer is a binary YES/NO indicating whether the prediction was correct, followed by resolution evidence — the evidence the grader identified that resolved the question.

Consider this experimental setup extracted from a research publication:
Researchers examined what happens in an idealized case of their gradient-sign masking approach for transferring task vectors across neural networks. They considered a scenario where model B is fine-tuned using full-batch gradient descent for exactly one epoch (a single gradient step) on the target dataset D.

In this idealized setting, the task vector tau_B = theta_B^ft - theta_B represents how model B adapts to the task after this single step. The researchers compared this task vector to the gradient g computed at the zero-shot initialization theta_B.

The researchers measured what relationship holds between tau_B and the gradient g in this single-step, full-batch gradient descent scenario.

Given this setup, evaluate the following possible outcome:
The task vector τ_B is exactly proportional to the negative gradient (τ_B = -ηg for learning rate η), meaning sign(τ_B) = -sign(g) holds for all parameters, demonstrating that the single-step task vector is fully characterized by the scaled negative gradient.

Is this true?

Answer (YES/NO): YES